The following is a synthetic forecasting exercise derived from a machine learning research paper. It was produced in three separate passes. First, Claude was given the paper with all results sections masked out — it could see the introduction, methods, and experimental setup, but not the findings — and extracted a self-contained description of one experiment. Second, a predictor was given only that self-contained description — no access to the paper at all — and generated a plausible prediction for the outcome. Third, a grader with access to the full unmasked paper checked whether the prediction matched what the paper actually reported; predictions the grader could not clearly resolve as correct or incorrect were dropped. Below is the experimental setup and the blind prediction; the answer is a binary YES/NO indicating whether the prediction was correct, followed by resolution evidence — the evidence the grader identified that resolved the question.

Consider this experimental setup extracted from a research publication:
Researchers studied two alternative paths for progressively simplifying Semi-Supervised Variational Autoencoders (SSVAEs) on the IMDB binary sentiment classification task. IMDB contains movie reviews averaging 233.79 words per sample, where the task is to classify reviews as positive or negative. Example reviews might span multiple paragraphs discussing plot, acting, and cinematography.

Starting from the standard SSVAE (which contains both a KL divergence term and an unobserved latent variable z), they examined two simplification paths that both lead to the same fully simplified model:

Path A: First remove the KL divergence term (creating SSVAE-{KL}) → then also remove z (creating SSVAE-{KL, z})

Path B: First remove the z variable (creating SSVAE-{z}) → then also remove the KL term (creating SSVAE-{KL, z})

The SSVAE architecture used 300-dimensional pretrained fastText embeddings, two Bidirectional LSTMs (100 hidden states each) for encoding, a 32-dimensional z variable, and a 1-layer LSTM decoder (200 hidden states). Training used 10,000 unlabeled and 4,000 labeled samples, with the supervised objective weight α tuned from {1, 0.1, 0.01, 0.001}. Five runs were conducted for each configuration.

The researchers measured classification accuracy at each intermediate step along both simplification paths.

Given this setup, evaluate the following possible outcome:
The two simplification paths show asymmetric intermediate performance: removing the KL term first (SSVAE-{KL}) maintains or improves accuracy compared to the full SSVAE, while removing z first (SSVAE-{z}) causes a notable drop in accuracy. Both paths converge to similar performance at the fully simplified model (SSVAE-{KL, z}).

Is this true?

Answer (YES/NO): YES